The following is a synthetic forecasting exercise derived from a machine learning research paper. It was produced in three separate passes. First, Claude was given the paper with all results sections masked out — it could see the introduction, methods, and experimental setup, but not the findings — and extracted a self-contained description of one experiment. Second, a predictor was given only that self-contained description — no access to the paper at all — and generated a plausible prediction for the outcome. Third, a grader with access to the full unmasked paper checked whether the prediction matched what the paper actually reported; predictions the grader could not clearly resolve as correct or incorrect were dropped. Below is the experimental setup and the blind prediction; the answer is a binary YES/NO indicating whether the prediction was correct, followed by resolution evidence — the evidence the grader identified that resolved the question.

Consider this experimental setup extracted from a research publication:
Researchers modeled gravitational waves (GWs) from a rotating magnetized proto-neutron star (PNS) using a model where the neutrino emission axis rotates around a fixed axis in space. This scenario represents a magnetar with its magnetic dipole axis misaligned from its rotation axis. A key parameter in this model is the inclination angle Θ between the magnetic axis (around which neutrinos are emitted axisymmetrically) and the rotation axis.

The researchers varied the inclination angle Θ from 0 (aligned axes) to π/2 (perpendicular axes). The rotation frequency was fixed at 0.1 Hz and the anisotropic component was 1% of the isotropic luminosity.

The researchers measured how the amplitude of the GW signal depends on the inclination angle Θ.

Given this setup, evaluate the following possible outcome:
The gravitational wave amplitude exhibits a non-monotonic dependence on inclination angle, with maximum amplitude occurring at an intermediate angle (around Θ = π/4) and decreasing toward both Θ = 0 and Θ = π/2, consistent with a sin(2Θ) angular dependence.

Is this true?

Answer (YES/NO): NO